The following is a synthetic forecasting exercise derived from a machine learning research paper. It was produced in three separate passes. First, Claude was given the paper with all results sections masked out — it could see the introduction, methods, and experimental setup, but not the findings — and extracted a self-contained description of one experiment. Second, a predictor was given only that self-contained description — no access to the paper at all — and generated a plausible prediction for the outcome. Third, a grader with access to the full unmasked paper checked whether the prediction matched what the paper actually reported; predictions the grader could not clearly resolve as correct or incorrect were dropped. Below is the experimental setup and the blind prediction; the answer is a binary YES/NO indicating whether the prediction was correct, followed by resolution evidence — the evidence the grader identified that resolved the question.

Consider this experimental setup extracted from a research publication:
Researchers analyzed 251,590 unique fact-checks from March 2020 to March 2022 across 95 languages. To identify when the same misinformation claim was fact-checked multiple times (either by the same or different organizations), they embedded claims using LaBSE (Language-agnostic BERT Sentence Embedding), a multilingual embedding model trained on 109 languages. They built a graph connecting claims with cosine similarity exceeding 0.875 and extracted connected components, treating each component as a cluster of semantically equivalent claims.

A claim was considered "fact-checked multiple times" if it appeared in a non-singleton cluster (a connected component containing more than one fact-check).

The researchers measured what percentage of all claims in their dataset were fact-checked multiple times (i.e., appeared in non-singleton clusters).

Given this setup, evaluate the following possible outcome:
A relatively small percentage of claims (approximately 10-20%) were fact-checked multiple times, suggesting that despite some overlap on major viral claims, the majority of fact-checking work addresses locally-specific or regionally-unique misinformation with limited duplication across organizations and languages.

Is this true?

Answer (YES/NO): YES